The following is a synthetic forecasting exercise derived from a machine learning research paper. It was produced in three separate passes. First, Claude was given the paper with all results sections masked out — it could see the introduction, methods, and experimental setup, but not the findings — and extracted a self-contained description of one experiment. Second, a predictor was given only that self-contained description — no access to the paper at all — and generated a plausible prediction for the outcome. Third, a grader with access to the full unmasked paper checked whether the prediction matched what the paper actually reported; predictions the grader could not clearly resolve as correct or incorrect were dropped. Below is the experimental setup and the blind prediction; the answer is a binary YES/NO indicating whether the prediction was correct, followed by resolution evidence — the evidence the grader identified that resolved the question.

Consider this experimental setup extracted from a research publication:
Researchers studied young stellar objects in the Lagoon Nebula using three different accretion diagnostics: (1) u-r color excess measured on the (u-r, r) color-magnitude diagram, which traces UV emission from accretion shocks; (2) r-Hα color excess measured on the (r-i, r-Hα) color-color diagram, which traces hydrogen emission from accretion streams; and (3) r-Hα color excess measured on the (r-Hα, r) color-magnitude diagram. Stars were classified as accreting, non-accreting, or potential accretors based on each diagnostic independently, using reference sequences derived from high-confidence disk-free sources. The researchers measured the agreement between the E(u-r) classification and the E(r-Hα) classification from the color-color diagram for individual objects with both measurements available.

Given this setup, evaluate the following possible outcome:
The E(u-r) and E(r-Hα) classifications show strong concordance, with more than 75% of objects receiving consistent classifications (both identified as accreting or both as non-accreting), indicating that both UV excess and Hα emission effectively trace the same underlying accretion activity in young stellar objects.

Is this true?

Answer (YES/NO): YES